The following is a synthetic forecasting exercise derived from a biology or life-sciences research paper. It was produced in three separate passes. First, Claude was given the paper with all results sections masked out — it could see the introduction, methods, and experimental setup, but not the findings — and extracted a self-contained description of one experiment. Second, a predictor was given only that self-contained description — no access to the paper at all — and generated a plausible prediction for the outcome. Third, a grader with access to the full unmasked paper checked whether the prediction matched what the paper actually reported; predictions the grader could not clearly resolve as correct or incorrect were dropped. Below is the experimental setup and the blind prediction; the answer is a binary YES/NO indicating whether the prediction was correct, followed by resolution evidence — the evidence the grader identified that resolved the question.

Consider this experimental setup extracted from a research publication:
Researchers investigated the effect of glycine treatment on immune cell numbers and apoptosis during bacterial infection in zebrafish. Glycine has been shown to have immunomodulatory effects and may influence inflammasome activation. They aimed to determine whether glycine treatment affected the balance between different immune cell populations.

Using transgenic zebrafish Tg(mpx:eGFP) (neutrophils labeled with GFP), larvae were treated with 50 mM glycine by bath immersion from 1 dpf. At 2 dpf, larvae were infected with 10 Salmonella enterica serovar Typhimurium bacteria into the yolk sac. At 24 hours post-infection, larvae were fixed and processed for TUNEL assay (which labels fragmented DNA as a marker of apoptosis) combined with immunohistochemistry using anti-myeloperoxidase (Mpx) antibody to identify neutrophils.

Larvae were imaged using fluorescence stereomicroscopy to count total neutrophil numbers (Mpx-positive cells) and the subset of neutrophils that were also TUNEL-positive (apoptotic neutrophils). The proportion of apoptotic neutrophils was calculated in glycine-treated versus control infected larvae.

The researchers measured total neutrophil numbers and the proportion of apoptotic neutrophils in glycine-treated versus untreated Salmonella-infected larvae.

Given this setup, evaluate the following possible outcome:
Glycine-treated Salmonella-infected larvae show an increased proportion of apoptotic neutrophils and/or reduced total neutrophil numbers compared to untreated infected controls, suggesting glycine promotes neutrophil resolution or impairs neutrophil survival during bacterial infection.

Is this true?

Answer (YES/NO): NO